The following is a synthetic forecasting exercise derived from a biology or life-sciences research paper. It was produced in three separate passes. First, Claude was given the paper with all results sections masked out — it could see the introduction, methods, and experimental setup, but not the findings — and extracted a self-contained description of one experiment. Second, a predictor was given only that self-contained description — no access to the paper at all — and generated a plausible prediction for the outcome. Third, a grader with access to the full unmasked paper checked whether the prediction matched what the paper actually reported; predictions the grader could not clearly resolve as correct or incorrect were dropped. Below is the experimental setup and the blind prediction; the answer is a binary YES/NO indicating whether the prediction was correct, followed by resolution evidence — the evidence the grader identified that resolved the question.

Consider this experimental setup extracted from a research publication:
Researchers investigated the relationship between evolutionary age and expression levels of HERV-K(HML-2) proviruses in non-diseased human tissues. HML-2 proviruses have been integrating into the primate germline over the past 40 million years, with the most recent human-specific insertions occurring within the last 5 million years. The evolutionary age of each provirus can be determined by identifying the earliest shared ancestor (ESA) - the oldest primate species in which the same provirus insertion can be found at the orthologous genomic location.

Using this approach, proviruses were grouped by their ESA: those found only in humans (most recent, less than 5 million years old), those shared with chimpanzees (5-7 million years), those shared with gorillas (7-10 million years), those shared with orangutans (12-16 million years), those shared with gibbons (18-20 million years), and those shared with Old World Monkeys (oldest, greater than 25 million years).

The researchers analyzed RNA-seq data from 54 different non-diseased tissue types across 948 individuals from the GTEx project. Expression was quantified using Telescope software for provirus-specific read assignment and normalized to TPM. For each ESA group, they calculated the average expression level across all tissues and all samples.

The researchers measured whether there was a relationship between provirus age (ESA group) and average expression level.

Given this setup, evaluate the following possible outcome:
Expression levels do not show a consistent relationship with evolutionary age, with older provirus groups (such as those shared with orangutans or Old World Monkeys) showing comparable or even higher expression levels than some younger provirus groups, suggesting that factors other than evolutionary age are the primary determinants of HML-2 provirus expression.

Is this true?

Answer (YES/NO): NO